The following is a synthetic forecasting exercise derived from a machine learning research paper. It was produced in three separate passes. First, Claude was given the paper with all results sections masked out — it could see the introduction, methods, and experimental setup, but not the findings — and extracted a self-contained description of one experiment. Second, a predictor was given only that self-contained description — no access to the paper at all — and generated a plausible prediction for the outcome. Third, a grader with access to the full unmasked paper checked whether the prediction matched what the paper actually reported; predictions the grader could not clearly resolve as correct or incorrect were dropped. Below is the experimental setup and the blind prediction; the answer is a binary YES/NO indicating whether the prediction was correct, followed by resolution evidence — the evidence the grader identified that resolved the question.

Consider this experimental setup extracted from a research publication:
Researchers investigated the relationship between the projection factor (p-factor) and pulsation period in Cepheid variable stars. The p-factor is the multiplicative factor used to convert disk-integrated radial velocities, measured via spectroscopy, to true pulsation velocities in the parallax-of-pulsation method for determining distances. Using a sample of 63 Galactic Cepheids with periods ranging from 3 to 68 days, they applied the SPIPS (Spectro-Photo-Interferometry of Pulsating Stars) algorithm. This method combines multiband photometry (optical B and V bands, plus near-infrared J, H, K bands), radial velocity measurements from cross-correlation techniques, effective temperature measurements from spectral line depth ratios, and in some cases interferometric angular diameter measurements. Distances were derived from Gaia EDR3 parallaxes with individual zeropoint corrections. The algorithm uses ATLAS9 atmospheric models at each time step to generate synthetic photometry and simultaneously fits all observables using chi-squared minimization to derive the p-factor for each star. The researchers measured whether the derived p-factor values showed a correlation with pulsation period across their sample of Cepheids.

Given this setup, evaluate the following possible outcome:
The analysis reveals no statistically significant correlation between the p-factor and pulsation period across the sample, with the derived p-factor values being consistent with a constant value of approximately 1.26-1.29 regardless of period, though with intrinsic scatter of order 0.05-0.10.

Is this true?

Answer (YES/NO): NO